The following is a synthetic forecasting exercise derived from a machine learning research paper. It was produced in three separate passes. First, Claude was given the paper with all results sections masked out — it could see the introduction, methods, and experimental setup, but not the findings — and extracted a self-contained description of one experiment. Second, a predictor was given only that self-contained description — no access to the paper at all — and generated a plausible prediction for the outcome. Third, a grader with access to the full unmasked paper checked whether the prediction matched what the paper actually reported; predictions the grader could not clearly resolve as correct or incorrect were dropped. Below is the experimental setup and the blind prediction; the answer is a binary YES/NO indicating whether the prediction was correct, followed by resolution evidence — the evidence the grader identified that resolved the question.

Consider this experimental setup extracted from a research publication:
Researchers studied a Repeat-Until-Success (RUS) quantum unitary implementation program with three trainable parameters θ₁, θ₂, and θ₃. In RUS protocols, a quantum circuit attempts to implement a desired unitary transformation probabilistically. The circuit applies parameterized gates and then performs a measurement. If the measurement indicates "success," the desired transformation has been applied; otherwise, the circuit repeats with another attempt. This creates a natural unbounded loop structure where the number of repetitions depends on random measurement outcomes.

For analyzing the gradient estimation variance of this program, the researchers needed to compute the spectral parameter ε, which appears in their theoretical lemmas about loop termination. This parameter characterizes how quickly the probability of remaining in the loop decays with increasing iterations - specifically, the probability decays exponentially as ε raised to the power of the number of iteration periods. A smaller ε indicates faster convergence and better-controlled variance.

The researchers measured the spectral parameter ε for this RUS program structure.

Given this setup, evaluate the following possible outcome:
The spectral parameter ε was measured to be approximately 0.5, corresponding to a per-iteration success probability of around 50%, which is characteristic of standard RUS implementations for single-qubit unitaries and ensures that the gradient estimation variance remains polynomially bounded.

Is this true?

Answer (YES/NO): YES